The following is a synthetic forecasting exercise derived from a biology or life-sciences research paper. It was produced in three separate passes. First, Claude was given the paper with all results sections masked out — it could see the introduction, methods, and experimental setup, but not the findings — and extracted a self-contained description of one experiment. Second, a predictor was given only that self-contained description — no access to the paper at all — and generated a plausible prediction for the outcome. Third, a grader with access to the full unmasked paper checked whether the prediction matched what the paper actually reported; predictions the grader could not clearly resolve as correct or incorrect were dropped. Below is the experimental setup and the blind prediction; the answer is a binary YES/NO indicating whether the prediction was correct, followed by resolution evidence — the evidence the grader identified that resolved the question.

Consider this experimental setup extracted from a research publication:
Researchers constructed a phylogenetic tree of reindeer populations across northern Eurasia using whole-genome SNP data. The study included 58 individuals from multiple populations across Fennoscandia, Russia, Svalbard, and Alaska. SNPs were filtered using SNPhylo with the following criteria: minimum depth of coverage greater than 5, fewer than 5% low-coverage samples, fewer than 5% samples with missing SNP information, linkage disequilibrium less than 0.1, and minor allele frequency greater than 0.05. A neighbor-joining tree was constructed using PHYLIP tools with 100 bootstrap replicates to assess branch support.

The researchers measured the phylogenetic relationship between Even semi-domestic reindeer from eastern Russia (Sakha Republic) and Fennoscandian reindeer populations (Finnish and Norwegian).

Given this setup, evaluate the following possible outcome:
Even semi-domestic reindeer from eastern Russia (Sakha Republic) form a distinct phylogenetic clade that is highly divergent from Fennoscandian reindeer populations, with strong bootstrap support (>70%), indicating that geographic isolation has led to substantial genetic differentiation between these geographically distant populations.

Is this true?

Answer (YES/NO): YES